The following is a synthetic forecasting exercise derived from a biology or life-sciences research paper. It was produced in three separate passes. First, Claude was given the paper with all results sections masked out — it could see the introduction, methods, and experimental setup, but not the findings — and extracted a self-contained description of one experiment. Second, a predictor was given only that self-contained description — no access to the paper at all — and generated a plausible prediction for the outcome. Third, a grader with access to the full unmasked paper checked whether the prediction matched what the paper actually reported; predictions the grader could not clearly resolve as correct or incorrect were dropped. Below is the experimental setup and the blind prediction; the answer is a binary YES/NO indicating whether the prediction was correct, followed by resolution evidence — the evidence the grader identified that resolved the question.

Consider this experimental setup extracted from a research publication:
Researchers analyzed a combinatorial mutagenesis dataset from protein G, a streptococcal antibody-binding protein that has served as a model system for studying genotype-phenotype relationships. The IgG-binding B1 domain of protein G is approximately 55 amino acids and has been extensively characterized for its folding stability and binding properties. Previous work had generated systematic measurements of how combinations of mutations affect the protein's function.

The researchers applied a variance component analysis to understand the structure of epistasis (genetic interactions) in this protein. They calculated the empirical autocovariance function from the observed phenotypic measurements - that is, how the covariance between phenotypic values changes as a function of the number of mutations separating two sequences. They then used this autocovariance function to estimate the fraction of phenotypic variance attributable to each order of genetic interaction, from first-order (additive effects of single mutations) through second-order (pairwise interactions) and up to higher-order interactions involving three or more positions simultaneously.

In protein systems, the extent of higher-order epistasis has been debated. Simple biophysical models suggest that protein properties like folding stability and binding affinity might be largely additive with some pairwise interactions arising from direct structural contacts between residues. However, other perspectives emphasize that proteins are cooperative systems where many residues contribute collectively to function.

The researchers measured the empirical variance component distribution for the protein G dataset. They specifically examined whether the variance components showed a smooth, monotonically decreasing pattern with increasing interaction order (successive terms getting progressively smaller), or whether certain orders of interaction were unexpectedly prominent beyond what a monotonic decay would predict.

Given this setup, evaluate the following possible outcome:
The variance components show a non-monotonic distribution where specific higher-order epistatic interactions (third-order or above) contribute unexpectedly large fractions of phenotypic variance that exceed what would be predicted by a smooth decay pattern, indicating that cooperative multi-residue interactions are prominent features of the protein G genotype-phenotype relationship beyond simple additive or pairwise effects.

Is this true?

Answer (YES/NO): NO